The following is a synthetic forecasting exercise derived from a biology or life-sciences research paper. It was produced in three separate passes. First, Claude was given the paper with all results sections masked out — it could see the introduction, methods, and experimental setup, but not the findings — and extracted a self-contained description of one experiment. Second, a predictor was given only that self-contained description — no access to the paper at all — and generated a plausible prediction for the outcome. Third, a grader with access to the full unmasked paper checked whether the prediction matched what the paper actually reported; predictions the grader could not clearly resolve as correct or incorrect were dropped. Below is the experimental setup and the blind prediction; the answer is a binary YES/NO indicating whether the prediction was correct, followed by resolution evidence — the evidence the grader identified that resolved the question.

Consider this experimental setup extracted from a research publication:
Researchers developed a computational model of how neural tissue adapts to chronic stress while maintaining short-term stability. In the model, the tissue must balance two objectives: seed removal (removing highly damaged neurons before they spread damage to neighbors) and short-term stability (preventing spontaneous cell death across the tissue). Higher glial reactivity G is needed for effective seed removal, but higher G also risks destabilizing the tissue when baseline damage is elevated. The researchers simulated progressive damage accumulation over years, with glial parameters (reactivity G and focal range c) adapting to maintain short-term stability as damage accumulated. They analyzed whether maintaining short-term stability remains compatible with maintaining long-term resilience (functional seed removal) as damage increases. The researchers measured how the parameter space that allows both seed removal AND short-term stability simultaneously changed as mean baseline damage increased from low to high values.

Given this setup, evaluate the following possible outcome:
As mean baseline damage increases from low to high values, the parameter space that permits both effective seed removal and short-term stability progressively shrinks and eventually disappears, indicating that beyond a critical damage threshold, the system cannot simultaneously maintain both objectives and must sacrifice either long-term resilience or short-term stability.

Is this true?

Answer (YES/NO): YES